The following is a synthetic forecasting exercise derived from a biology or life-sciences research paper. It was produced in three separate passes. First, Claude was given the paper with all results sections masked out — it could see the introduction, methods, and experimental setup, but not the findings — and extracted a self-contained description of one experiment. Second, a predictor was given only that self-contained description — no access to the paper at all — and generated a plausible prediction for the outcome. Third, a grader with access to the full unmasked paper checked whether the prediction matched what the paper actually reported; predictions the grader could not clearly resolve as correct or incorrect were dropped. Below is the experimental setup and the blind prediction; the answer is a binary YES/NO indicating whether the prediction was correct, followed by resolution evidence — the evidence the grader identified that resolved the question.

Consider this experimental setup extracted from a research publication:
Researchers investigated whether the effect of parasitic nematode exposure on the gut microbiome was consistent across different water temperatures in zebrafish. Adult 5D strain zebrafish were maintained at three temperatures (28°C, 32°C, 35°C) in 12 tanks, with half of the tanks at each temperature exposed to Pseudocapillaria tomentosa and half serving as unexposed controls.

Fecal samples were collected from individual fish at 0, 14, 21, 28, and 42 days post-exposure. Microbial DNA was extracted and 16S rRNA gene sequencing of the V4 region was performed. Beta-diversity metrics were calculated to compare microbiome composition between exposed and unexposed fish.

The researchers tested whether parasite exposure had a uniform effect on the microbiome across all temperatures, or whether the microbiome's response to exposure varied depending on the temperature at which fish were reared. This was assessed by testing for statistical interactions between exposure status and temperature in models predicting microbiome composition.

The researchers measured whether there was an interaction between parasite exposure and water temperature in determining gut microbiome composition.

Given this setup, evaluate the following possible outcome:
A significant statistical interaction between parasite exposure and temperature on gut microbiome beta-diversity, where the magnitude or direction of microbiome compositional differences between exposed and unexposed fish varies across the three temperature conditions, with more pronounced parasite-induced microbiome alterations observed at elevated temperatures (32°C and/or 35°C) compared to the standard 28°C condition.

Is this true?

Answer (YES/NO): NO